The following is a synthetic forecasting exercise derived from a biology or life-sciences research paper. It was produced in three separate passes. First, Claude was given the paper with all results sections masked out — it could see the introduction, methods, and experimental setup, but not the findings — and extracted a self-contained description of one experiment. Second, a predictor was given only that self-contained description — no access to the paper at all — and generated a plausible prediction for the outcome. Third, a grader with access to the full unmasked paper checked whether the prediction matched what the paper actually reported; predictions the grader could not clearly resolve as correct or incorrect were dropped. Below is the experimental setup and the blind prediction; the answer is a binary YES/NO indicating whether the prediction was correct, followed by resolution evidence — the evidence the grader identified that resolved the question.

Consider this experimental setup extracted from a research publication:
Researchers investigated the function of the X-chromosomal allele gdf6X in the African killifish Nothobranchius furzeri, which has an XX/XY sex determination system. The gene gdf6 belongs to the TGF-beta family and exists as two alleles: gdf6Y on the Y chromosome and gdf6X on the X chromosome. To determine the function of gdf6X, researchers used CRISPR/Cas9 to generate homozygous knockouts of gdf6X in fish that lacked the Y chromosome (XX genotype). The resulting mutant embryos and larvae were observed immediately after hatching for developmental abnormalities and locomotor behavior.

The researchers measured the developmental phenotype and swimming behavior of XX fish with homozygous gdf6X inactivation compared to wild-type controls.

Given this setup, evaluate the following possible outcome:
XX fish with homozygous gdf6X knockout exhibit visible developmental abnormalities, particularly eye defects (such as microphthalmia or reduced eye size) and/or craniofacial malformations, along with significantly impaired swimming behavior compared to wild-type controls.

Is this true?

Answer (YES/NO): NO